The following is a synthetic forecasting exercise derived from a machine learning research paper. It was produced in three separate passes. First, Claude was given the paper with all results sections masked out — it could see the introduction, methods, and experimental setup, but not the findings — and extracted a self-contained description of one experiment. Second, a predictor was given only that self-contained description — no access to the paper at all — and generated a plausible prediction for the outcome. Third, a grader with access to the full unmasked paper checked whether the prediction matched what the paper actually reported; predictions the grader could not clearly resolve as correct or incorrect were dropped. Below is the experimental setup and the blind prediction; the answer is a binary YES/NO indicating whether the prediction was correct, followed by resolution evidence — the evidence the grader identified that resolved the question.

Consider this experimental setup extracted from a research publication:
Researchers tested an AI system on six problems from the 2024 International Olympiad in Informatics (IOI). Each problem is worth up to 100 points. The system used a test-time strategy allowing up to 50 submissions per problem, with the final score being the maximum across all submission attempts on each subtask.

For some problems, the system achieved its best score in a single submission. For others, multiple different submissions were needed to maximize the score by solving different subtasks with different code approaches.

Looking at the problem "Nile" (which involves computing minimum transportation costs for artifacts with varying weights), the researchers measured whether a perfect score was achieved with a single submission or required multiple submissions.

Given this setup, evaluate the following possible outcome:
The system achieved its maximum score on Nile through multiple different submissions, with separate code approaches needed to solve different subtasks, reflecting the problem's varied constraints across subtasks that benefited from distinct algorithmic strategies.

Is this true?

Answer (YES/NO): NO